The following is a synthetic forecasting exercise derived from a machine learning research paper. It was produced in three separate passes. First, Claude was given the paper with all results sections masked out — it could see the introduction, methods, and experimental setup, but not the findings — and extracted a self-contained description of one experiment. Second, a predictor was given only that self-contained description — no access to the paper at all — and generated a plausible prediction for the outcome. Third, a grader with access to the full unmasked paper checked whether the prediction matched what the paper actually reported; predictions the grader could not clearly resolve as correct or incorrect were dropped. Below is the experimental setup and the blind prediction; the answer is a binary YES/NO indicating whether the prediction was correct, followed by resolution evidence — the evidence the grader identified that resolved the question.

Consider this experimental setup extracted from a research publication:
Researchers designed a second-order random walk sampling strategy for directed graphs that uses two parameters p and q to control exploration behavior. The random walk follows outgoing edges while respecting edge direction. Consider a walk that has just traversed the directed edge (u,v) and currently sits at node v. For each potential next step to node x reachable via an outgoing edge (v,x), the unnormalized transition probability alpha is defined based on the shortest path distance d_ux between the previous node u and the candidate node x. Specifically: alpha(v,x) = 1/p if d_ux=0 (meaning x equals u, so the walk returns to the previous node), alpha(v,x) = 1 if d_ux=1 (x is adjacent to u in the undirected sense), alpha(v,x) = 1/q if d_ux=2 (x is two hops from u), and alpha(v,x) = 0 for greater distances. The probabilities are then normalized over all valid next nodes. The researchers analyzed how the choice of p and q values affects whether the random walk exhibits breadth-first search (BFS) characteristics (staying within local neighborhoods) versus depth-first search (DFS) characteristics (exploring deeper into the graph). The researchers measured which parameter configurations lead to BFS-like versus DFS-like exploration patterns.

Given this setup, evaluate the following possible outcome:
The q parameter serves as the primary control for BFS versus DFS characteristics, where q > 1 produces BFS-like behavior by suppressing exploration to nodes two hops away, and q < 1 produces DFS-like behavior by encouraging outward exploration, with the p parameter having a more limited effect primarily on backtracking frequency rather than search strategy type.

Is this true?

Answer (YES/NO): NO